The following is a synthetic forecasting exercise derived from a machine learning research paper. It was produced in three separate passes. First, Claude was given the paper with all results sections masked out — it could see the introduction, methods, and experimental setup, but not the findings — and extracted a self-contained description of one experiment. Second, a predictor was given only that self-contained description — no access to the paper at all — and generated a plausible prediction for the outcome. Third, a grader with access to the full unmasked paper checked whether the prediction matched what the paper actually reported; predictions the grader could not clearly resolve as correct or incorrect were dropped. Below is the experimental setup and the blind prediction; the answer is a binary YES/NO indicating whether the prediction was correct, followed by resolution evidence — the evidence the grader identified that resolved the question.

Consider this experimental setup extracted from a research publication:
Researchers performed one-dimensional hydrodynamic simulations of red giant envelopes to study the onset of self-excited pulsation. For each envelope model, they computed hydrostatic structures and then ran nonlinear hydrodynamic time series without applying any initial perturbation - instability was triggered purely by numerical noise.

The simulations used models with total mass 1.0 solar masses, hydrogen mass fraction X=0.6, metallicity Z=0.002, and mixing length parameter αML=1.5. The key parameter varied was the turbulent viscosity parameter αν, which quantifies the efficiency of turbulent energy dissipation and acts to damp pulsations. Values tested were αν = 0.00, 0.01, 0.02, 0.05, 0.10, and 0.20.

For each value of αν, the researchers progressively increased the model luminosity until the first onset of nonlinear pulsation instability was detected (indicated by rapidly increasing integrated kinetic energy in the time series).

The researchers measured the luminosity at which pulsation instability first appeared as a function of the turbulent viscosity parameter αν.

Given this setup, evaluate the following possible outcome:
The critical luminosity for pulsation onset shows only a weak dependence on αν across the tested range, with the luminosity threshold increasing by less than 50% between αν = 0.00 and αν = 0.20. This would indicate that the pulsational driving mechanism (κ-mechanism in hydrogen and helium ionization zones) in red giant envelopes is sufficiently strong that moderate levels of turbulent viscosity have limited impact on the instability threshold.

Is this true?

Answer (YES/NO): NO